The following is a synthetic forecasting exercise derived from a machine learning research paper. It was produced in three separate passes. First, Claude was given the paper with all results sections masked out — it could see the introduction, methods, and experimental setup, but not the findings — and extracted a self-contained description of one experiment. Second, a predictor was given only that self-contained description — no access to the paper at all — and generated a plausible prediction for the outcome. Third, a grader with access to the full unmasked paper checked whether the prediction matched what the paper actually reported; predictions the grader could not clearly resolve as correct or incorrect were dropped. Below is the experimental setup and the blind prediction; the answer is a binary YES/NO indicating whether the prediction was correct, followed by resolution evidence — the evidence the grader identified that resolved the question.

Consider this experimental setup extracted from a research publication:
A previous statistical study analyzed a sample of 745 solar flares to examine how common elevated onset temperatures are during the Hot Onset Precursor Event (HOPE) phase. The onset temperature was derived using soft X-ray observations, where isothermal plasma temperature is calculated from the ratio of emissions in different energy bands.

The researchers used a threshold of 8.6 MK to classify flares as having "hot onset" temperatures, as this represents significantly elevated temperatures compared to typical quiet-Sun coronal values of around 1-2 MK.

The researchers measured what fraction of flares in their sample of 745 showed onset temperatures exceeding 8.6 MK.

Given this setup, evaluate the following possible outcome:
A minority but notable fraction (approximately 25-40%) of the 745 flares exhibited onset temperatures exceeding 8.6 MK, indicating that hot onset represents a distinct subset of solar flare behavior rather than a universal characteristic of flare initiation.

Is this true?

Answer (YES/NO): NO